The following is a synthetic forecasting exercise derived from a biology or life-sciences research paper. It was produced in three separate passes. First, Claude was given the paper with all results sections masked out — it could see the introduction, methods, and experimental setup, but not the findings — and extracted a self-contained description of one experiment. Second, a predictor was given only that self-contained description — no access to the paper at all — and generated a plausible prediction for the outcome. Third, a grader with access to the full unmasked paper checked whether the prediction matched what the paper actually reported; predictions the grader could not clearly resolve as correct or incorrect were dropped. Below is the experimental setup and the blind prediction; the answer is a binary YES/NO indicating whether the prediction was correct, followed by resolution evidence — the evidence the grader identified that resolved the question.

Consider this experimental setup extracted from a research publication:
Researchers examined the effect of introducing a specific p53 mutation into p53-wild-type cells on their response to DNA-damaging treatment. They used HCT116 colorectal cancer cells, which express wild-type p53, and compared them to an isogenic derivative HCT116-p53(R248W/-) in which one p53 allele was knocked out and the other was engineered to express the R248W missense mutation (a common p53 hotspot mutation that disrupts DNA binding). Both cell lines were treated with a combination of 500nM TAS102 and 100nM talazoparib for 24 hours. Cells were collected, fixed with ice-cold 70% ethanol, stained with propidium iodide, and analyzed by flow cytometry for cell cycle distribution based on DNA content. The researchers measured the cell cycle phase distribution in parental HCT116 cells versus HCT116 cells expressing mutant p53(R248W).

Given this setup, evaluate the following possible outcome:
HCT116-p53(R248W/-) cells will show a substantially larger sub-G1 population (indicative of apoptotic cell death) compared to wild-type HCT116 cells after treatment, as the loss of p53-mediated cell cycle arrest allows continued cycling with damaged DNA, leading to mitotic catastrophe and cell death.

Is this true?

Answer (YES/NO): YES